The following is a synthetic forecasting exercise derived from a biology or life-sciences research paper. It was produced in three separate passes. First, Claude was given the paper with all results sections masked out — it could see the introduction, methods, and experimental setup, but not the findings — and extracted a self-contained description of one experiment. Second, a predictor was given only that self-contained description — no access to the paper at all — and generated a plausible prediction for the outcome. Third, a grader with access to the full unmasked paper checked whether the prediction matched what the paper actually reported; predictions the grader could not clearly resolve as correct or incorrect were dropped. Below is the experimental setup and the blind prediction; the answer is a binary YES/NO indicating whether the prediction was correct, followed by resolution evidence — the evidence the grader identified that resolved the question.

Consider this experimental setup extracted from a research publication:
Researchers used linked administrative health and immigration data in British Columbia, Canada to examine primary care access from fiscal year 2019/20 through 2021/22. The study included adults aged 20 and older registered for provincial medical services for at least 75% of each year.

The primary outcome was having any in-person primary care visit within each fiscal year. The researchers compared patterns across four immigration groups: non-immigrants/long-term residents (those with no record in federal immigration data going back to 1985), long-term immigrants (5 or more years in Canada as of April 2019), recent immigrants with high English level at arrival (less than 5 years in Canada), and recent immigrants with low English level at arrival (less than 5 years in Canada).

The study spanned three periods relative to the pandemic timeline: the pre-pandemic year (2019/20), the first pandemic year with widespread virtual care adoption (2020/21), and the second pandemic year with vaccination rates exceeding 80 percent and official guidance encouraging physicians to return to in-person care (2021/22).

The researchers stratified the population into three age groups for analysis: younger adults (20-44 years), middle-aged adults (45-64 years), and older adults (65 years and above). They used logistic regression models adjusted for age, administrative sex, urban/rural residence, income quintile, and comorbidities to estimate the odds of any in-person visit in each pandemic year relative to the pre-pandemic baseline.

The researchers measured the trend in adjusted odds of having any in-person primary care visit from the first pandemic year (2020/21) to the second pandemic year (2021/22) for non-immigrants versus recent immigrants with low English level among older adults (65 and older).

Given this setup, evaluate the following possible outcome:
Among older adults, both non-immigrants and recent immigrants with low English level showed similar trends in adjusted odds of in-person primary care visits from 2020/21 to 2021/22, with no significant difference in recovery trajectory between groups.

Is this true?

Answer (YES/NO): NO